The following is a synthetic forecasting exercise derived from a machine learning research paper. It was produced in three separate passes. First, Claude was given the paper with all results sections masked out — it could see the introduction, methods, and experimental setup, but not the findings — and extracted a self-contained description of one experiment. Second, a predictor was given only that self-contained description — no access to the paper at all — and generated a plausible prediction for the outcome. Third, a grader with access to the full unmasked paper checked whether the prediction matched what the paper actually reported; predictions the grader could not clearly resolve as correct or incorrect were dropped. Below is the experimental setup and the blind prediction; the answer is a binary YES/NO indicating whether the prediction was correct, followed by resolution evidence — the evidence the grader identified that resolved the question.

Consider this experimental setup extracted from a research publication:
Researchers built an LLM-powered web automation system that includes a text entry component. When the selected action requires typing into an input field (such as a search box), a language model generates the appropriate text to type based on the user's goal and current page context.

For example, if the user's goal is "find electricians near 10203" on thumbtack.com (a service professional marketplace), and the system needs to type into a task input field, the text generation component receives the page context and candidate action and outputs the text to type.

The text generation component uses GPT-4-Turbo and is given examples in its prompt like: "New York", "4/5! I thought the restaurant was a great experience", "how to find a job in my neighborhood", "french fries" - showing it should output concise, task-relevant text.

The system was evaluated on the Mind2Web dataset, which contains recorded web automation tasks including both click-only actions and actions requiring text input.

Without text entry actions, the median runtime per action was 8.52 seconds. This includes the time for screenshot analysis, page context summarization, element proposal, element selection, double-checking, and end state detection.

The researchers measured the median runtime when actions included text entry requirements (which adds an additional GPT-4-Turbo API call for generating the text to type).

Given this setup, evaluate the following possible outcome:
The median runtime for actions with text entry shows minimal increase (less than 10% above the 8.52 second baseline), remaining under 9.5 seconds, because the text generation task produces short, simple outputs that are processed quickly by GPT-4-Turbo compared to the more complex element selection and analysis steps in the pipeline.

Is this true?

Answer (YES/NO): NO